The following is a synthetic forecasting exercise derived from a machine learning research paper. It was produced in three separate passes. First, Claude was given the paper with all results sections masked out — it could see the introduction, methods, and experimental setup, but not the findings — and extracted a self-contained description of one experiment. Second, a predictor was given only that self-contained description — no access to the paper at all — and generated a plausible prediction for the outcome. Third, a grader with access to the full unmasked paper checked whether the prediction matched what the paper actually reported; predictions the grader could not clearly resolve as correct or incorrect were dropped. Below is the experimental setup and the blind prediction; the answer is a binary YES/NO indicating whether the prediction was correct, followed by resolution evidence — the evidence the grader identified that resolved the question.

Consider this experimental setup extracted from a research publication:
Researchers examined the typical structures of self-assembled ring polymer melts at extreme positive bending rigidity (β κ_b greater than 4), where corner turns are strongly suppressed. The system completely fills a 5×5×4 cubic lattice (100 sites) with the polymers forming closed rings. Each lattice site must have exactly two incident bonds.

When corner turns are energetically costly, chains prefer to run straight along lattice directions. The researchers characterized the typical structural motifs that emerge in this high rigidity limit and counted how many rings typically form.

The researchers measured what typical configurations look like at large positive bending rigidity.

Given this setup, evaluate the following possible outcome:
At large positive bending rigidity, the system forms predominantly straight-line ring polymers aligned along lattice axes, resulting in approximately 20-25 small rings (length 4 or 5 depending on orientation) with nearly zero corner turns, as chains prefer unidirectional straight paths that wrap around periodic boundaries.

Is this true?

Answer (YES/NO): NO